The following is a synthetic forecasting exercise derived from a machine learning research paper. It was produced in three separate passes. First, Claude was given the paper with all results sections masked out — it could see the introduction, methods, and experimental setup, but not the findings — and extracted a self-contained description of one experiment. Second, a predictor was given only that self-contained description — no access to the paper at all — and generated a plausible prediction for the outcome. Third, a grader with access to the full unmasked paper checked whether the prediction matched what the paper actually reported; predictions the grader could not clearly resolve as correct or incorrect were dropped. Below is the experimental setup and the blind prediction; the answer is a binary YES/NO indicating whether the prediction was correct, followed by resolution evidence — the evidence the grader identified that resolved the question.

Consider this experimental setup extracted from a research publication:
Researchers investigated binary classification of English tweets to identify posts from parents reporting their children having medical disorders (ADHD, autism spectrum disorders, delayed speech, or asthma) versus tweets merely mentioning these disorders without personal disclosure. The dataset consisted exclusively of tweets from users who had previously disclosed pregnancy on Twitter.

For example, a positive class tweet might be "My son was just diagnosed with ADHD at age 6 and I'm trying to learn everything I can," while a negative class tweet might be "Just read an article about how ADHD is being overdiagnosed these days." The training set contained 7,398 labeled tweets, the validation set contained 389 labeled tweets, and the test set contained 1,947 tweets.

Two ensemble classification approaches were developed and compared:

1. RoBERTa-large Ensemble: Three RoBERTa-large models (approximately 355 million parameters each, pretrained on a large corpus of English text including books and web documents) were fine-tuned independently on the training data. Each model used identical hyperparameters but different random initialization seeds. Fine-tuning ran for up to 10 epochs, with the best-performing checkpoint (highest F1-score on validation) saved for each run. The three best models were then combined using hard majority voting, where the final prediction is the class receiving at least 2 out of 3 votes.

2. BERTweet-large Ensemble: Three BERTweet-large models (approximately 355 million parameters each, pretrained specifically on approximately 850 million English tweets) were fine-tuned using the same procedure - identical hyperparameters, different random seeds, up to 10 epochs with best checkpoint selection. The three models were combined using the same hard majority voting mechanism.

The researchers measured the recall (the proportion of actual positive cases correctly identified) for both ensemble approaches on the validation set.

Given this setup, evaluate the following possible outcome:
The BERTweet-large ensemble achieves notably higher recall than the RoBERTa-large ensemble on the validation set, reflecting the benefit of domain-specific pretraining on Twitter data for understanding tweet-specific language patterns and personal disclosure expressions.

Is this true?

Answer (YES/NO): NO